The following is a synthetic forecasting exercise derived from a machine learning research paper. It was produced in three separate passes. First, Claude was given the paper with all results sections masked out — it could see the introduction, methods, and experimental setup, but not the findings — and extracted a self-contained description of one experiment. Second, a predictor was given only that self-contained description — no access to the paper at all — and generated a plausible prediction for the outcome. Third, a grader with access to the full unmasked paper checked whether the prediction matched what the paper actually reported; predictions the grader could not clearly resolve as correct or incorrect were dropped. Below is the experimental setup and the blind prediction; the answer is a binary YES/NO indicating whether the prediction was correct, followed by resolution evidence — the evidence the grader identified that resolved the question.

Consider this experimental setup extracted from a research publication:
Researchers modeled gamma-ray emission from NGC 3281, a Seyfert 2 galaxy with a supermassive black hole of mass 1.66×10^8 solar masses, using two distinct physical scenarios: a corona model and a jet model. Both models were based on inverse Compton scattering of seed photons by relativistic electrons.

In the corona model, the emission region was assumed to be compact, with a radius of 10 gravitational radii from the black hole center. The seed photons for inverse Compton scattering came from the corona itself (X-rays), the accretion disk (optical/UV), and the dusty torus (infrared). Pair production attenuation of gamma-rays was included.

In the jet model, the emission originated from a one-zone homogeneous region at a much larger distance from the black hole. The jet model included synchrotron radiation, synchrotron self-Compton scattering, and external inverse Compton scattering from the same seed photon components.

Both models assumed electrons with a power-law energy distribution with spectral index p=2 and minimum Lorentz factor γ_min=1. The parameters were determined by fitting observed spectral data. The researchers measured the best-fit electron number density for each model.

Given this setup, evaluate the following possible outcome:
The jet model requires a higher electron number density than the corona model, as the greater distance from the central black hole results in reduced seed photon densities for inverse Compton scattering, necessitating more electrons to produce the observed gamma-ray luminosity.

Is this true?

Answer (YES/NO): NO